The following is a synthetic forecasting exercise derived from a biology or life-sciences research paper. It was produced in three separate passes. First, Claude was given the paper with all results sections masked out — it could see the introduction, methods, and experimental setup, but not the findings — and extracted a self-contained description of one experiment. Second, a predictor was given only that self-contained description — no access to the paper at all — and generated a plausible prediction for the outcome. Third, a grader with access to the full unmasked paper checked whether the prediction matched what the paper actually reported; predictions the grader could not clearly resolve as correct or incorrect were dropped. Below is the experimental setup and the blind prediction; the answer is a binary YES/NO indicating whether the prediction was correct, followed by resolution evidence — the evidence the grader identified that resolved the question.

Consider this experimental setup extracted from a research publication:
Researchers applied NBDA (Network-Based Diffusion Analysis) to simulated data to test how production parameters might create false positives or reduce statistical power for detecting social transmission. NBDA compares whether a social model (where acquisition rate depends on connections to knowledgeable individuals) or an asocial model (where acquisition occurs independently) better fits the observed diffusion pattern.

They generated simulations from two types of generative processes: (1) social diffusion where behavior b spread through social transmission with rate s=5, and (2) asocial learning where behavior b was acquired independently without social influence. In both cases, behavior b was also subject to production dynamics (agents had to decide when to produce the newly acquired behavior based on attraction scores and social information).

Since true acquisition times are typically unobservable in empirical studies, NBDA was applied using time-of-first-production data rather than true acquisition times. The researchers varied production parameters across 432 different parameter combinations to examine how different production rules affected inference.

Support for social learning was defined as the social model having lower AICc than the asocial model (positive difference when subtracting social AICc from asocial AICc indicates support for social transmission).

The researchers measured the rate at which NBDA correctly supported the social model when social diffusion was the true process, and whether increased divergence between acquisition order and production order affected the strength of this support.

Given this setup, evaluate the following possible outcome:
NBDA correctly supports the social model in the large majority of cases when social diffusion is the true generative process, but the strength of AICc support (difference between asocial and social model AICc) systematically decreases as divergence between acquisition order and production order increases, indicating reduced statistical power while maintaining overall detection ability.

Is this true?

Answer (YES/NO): YES